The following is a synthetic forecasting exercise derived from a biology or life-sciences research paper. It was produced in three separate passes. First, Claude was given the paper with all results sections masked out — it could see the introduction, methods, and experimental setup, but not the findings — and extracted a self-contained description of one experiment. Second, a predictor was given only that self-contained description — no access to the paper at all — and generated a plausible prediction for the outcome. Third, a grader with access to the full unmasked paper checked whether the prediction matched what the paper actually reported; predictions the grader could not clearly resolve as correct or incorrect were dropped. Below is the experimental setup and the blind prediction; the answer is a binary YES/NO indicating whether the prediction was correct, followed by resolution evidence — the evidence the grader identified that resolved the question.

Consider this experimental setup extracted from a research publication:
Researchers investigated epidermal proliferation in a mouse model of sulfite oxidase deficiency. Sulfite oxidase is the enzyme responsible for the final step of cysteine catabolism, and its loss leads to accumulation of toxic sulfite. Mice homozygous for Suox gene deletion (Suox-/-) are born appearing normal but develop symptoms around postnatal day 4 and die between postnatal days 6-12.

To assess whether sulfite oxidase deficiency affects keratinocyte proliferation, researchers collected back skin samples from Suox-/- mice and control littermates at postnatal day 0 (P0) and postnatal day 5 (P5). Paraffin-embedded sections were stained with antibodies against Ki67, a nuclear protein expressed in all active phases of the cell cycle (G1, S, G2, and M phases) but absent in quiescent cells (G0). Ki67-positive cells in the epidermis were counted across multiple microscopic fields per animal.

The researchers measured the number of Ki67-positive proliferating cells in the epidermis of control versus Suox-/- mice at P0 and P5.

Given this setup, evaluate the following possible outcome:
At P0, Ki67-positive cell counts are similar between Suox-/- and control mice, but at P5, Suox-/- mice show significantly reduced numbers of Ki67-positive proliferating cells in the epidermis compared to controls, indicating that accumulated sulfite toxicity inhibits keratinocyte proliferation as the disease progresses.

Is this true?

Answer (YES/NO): NO